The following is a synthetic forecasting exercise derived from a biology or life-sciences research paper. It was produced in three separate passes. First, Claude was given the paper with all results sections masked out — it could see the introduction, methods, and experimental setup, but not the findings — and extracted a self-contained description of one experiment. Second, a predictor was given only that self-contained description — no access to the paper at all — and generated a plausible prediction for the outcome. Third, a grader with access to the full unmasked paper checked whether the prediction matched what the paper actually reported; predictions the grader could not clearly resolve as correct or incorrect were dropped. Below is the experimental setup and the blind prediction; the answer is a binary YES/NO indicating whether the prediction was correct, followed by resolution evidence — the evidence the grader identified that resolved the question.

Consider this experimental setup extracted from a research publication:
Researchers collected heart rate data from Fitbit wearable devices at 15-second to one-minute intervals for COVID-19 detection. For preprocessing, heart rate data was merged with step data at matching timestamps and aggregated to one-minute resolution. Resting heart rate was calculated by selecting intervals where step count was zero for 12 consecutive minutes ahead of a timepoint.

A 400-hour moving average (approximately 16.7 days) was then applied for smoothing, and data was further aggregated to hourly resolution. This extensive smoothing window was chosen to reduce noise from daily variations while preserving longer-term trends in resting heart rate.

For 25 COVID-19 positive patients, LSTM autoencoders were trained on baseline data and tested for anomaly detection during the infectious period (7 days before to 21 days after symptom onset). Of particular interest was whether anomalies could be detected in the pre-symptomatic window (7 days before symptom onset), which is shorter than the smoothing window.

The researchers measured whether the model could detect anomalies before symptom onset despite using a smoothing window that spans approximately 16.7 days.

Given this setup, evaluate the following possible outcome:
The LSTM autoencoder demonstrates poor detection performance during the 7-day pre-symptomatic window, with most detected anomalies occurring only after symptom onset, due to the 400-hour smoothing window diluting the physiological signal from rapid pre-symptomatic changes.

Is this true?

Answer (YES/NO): NO